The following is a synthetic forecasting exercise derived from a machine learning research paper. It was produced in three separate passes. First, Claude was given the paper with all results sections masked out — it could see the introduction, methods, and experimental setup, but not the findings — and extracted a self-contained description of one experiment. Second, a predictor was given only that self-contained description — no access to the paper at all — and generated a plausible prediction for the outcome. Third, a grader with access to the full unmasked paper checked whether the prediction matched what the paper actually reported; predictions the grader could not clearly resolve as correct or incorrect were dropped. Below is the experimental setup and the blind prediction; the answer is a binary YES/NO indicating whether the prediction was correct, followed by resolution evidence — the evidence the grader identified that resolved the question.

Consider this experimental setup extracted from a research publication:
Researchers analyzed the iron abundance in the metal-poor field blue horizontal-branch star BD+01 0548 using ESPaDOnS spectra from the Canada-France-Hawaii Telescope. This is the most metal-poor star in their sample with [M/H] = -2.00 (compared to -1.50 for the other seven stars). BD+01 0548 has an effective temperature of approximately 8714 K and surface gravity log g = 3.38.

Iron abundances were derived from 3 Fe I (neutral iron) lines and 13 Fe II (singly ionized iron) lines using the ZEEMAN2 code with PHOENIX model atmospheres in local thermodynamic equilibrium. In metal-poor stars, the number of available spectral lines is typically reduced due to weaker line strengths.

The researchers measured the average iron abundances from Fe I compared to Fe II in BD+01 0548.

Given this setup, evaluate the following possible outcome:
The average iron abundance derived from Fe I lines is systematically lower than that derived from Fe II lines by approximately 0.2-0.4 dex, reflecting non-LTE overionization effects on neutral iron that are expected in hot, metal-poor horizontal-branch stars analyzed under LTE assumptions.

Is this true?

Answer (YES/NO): YES